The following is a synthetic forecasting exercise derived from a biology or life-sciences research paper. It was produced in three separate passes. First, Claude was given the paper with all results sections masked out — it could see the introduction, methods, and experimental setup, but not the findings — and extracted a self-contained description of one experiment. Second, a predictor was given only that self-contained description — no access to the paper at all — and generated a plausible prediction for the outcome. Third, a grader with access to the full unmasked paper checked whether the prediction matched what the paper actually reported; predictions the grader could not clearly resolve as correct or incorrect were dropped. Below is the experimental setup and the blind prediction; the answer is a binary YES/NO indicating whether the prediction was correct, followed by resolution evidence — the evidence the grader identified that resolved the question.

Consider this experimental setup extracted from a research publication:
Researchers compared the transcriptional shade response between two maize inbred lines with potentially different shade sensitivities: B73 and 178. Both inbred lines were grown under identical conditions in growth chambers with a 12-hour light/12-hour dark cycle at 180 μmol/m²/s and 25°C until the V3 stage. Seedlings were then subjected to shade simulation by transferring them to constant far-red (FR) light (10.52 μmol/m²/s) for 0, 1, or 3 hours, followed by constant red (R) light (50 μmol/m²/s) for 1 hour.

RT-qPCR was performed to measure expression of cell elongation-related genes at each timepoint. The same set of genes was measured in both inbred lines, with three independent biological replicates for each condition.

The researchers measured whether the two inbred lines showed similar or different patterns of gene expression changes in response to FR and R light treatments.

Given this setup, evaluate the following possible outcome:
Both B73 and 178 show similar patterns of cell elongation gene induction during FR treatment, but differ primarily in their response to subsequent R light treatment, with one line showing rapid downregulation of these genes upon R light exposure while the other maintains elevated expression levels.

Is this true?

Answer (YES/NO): NO